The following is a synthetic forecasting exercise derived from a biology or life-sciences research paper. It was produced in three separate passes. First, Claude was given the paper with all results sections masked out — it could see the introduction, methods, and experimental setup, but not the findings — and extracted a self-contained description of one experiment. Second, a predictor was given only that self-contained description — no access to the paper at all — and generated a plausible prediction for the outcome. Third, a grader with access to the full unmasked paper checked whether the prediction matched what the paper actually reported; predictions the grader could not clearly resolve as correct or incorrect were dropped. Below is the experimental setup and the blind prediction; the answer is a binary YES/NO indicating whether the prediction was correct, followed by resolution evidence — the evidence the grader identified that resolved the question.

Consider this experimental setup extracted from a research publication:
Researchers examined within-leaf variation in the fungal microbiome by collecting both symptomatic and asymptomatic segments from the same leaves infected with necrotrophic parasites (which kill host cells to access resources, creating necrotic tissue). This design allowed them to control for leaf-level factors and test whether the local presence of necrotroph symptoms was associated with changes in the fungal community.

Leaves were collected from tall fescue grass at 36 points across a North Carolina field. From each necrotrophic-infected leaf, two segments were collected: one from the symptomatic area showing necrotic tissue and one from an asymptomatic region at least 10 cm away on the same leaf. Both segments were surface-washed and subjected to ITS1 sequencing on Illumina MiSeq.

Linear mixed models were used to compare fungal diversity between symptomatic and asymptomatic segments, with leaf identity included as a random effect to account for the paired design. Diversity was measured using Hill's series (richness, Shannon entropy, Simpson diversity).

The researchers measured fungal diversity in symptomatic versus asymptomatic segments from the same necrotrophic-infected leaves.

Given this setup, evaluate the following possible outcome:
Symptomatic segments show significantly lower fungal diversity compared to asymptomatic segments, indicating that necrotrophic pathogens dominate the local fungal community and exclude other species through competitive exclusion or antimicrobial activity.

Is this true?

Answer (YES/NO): YES